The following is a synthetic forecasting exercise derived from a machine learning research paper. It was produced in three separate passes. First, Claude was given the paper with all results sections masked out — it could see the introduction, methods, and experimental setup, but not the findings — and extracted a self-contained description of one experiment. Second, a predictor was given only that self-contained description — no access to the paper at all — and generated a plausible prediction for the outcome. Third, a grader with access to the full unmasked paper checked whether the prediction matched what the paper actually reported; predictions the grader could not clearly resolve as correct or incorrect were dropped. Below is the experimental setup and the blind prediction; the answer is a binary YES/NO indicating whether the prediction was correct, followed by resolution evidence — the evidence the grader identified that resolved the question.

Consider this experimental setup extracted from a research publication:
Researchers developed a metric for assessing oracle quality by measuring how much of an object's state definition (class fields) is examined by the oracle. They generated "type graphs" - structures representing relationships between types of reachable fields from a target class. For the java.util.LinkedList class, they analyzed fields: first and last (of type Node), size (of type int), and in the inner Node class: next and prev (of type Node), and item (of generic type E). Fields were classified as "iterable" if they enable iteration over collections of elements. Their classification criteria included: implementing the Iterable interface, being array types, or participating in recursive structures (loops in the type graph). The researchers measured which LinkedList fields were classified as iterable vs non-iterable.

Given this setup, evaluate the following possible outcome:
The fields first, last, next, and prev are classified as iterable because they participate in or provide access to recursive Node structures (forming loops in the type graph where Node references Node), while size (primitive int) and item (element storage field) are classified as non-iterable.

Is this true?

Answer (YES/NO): NO